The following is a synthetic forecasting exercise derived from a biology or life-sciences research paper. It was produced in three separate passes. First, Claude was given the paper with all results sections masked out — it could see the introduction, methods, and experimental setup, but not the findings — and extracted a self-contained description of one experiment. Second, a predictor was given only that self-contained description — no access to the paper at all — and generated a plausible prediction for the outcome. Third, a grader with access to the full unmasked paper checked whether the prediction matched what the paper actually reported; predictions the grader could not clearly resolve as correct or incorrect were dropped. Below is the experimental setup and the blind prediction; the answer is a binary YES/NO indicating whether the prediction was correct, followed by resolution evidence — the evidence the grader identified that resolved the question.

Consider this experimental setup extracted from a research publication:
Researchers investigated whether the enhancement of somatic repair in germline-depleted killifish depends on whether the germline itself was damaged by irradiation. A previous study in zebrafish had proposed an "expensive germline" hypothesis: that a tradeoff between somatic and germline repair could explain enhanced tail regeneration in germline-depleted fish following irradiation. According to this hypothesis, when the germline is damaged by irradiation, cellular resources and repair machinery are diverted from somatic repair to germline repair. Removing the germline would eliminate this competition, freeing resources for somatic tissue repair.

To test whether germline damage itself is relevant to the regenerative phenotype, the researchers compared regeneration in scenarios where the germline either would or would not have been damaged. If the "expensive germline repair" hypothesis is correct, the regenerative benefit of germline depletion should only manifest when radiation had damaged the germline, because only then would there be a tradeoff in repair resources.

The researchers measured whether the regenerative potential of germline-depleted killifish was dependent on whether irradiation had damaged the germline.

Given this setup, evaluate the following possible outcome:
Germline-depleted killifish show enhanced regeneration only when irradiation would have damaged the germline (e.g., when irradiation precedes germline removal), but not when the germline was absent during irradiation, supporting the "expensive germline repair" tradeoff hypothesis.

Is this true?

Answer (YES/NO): NO